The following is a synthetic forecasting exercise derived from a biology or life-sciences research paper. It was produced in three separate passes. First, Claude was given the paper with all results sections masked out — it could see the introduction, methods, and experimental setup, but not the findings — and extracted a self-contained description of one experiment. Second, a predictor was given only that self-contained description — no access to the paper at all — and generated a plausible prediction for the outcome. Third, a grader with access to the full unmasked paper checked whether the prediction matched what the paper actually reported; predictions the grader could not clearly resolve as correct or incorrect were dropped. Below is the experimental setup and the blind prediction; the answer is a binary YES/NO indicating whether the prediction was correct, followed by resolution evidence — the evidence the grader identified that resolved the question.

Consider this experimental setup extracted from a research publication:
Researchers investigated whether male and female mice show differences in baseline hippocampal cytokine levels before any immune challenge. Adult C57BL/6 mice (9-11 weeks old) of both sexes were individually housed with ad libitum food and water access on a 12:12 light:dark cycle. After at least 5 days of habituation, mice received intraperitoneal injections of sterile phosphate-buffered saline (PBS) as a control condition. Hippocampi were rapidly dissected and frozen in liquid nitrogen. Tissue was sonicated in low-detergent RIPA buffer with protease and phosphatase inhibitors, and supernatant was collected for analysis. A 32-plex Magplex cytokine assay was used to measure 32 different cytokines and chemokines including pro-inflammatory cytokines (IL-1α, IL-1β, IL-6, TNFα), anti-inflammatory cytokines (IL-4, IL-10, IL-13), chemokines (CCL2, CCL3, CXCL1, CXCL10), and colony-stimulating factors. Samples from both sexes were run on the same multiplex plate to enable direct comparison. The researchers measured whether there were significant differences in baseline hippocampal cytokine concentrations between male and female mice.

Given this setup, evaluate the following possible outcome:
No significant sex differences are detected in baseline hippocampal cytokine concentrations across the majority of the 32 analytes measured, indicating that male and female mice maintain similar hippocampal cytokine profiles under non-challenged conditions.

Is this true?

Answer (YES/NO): YES